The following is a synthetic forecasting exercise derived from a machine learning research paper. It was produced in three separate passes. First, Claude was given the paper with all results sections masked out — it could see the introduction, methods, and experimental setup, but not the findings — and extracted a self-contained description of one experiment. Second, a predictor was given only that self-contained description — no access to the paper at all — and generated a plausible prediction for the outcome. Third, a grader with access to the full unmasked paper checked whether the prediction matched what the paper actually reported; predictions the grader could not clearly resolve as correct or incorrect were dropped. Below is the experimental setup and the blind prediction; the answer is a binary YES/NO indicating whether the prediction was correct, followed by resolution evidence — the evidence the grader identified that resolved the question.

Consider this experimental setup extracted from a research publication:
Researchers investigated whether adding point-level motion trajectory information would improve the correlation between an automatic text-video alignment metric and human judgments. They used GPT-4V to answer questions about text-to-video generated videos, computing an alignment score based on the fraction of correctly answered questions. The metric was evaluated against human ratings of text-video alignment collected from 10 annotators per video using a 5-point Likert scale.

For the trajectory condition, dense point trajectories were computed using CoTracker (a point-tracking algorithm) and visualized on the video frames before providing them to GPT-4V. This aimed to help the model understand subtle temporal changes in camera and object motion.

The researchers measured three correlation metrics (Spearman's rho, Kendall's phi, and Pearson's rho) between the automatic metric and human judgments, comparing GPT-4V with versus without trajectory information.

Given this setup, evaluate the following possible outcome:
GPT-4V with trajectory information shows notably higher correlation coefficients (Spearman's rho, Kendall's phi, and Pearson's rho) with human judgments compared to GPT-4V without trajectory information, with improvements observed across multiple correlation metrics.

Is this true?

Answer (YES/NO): YES